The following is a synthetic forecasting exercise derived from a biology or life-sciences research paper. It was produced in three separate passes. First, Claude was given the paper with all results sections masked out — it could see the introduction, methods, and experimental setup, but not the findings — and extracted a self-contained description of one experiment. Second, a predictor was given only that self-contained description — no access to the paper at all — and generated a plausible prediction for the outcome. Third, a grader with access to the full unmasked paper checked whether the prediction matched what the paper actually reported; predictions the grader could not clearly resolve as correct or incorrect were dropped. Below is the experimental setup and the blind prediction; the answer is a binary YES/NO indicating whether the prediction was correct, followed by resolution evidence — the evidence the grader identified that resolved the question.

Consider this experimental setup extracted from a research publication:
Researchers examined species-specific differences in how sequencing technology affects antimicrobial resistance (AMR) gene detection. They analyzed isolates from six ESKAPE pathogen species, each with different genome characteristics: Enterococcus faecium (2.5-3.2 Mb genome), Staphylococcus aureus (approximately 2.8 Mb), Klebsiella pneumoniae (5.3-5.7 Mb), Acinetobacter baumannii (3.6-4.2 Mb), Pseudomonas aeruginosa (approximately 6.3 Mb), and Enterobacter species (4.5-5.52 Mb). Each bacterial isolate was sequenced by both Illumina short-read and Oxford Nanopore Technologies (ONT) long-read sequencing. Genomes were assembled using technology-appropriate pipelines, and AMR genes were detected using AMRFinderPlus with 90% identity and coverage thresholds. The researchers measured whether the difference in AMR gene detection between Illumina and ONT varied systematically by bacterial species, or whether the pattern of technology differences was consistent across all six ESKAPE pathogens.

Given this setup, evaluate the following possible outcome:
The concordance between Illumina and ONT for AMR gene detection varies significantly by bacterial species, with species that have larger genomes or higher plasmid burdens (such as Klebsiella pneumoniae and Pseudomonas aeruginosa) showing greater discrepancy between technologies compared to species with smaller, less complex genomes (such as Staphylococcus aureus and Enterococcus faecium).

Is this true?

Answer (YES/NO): NO